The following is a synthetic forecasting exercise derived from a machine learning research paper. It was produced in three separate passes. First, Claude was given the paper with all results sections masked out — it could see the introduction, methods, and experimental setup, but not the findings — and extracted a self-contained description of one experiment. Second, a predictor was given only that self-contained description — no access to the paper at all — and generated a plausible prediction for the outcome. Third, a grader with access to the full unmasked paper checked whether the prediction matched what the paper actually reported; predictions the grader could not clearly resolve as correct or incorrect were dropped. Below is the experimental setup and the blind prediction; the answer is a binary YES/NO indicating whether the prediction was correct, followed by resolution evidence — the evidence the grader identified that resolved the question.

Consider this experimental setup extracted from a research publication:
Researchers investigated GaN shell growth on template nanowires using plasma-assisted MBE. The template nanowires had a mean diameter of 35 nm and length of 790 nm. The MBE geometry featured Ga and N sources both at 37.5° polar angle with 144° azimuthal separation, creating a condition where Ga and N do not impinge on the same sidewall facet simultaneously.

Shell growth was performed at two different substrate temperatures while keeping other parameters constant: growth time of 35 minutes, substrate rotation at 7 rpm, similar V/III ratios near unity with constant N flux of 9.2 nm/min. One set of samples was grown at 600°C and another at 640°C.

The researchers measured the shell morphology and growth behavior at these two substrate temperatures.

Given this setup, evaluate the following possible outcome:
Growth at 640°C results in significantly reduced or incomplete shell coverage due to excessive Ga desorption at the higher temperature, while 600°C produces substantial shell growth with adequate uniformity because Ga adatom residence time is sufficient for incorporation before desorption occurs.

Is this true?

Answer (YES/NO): NO